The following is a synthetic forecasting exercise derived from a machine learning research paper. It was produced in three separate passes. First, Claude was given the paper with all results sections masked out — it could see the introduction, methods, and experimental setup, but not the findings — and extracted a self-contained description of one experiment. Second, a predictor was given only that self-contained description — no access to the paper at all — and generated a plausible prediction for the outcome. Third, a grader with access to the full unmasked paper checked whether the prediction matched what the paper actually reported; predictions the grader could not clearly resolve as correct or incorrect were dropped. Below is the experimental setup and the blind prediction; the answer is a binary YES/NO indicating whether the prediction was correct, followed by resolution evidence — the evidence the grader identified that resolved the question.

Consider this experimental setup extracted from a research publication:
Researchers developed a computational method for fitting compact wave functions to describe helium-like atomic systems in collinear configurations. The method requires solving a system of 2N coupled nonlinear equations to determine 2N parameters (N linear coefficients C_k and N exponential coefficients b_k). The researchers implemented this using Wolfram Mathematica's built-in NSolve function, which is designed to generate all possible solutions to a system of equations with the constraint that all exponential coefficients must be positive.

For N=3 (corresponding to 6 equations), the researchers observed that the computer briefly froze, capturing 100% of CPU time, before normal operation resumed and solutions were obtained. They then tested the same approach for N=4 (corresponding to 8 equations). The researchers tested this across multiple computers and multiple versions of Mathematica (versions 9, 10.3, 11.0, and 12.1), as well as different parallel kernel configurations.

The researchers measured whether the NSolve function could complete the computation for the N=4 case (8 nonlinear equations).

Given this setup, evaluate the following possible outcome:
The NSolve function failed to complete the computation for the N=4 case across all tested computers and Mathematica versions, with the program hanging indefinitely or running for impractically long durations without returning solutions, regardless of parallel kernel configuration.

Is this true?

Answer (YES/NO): YES